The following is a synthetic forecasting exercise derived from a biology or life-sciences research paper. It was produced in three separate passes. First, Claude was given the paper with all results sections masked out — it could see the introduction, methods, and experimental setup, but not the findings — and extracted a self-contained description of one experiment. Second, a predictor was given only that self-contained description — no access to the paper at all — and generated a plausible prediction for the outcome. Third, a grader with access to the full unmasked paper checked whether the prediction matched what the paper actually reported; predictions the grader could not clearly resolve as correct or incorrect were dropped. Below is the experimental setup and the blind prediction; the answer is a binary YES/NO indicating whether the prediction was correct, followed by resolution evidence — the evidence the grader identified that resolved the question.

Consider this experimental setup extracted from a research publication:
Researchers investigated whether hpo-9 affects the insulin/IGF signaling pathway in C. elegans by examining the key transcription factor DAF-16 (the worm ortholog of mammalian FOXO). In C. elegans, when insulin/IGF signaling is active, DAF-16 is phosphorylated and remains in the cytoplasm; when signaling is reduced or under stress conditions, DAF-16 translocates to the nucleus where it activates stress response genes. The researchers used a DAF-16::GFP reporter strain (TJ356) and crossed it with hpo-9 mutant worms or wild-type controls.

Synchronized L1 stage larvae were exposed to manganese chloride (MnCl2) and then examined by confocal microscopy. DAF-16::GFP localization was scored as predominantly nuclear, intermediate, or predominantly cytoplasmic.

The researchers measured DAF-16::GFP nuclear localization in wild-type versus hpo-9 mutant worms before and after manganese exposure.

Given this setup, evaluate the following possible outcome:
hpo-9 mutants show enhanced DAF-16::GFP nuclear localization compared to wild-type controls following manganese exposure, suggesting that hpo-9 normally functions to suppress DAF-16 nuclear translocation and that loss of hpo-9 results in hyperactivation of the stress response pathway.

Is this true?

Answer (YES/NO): NO